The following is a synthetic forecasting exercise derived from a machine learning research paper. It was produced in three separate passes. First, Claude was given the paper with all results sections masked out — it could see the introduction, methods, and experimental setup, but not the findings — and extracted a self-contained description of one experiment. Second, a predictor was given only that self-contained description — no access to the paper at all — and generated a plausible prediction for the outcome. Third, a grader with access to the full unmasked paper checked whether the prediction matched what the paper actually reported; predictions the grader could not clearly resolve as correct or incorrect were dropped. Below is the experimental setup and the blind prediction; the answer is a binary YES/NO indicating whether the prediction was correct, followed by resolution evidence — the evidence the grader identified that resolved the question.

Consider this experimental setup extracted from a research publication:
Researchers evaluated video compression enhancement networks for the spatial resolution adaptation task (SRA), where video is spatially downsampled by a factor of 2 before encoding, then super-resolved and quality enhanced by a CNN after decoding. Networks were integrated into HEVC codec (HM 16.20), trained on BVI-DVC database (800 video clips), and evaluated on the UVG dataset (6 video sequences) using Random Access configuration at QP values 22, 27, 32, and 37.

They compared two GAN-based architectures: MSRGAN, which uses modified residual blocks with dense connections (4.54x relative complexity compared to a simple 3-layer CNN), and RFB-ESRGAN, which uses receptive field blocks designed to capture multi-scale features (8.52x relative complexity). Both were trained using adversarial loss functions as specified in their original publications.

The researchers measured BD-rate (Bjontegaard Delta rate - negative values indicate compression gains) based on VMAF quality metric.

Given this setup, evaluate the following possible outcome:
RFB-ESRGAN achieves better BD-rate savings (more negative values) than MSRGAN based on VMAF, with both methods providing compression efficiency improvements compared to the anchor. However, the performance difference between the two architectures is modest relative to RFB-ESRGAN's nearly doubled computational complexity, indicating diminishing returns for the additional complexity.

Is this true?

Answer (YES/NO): NO